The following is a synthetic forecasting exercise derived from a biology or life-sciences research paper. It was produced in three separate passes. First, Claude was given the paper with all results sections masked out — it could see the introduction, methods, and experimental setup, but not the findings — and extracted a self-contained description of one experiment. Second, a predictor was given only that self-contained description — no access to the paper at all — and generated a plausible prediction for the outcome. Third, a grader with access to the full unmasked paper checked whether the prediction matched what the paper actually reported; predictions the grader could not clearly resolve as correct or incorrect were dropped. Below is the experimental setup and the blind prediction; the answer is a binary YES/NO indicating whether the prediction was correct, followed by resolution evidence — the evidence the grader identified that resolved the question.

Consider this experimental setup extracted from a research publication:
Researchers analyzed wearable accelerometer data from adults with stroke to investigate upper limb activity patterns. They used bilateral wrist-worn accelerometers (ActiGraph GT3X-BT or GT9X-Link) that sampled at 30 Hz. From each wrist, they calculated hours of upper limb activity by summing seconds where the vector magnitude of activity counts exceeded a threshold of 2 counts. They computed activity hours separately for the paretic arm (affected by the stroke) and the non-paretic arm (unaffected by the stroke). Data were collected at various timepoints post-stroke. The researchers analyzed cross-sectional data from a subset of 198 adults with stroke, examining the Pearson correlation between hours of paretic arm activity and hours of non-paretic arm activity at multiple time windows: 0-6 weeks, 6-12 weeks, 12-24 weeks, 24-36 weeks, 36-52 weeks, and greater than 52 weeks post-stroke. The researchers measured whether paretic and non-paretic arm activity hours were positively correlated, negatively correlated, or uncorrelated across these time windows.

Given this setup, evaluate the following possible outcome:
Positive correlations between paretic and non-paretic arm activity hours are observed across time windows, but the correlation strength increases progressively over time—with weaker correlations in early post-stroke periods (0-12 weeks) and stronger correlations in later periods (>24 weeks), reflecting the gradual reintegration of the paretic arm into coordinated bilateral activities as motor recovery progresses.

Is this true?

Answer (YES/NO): NO